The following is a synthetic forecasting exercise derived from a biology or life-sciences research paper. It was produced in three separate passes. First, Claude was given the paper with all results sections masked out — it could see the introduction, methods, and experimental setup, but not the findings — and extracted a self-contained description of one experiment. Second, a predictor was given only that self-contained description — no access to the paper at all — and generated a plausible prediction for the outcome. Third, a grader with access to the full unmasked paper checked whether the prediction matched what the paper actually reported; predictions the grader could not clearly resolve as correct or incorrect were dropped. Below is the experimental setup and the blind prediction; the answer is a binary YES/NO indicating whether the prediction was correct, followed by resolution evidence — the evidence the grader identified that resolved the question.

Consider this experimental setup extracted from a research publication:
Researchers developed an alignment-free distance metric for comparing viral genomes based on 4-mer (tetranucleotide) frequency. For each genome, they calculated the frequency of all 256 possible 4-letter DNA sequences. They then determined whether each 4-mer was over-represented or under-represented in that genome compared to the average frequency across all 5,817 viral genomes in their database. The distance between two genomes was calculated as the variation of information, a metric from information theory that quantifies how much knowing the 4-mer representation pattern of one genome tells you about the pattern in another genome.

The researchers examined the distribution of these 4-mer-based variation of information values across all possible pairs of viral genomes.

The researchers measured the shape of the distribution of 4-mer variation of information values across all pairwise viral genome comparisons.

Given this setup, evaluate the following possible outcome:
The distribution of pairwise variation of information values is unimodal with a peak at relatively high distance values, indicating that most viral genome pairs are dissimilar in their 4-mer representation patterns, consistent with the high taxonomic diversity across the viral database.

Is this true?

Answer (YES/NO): YES